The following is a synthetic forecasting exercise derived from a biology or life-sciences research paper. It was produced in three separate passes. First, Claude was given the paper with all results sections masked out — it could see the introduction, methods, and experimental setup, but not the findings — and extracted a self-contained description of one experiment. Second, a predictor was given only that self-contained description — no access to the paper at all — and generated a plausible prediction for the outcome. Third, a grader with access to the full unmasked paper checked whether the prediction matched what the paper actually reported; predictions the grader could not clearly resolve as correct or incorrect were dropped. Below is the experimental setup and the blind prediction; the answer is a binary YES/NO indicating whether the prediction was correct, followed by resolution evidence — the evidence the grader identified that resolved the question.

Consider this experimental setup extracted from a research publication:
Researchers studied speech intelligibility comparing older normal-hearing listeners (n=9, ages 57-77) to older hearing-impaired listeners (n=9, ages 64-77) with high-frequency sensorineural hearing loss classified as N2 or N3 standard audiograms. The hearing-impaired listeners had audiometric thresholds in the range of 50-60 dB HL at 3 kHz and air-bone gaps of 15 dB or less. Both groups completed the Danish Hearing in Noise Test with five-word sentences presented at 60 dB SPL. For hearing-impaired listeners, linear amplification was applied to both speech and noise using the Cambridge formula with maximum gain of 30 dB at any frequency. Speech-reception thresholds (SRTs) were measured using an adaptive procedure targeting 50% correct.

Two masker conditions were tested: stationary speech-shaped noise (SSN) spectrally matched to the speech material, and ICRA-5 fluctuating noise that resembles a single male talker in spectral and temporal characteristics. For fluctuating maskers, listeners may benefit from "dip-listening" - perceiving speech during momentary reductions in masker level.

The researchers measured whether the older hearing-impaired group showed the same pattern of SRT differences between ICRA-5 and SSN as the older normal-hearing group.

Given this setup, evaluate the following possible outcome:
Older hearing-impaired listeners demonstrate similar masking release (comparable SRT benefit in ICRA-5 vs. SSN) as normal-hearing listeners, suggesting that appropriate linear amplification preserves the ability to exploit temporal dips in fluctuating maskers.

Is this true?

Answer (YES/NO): NO